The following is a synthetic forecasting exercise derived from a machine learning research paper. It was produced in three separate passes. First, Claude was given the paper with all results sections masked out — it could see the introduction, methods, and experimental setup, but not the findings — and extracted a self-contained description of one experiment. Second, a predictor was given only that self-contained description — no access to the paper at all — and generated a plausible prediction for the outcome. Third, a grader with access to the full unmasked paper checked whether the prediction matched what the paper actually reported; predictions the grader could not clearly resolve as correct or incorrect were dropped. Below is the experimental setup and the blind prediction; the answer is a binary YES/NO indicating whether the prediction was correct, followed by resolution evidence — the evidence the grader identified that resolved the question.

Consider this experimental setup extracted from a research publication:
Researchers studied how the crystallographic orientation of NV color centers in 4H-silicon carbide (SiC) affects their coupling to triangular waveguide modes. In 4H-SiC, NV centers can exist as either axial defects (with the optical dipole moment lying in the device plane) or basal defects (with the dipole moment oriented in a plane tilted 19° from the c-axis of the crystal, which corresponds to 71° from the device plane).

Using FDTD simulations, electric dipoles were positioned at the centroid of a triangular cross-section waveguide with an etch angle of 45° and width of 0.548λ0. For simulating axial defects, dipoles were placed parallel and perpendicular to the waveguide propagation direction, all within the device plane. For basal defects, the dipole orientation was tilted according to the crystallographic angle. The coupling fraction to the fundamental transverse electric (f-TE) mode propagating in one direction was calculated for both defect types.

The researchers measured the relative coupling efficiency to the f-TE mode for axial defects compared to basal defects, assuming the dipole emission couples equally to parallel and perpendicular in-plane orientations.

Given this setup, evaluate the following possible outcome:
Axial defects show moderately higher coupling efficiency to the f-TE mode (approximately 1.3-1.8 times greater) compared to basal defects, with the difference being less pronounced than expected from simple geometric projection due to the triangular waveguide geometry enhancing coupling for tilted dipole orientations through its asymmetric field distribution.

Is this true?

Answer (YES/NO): NO